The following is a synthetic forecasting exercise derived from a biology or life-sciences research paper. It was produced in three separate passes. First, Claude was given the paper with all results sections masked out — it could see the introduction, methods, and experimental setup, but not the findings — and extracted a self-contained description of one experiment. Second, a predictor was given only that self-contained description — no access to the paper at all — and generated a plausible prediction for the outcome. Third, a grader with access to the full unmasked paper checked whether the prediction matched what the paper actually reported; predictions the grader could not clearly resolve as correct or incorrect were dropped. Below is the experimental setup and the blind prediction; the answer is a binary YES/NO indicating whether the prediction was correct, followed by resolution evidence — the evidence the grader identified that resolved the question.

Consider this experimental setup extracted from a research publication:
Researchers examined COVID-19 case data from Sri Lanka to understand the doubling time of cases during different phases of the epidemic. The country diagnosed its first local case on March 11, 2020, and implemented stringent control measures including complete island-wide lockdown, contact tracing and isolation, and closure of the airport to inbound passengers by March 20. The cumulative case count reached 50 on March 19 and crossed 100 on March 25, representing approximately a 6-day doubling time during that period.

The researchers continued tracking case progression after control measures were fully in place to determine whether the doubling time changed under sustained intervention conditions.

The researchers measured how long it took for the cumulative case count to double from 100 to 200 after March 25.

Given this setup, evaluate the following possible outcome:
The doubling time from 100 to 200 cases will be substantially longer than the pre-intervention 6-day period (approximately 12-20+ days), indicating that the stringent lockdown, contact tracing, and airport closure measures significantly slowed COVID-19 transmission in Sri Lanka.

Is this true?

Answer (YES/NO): YES